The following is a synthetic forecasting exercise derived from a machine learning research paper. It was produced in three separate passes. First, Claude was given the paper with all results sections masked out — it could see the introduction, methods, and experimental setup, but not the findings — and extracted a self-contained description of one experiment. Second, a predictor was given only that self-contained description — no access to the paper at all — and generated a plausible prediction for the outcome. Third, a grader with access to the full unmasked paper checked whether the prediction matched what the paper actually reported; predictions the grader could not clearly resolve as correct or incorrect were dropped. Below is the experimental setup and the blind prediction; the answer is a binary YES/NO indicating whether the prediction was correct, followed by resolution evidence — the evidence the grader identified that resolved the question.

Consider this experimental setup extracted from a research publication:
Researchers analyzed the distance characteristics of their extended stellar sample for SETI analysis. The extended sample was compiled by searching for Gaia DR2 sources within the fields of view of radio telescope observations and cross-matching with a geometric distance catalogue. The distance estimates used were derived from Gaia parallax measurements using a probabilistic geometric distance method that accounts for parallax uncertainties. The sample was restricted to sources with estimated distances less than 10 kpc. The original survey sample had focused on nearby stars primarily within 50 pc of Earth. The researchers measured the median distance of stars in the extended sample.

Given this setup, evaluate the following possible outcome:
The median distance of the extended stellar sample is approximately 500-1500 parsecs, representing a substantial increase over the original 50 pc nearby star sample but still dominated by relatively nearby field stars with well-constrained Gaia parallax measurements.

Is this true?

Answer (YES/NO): NO